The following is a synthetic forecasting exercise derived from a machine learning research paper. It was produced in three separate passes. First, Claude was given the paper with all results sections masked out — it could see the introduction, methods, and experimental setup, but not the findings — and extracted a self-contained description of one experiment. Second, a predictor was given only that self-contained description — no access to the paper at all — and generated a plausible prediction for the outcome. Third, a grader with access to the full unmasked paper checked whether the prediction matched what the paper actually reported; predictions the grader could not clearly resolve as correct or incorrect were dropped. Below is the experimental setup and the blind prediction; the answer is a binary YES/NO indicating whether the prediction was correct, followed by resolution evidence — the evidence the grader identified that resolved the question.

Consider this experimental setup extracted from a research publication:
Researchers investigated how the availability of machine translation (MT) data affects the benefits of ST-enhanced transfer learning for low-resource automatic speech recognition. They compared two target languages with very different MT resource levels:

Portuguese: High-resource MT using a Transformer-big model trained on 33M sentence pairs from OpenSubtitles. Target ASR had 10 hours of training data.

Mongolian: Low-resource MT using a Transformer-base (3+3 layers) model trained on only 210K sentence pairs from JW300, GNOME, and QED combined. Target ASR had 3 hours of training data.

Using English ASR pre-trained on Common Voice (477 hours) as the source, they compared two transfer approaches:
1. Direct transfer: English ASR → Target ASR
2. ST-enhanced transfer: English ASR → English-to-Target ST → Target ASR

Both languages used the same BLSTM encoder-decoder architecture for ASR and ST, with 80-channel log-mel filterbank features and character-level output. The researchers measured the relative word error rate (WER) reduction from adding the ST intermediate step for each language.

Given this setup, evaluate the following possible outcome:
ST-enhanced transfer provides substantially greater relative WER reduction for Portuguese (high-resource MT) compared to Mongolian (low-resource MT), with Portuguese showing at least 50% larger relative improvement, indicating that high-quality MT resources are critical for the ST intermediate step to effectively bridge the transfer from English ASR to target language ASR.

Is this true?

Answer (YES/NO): YES